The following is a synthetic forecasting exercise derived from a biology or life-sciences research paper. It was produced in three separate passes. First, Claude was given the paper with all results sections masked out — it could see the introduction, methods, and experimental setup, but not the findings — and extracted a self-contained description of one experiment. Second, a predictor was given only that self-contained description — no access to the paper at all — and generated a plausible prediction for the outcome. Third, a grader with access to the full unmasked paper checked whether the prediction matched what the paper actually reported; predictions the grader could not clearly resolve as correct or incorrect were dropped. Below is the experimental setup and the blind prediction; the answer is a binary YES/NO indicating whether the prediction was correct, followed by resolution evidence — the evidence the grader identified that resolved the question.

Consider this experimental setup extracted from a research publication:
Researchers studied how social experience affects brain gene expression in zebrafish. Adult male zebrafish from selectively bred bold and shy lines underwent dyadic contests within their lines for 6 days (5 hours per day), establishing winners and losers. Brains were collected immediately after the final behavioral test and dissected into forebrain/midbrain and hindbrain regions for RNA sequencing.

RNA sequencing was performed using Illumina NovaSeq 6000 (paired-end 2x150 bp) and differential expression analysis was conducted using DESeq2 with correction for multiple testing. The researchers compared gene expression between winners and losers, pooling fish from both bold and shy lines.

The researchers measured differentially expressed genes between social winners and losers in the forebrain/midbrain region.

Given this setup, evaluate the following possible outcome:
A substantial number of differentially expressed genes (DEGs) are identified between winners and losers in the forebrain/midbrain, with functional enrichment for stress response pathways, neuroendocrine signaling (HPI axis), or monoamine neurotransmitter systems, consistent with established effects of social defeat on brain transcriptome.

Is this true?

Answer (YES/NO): NO